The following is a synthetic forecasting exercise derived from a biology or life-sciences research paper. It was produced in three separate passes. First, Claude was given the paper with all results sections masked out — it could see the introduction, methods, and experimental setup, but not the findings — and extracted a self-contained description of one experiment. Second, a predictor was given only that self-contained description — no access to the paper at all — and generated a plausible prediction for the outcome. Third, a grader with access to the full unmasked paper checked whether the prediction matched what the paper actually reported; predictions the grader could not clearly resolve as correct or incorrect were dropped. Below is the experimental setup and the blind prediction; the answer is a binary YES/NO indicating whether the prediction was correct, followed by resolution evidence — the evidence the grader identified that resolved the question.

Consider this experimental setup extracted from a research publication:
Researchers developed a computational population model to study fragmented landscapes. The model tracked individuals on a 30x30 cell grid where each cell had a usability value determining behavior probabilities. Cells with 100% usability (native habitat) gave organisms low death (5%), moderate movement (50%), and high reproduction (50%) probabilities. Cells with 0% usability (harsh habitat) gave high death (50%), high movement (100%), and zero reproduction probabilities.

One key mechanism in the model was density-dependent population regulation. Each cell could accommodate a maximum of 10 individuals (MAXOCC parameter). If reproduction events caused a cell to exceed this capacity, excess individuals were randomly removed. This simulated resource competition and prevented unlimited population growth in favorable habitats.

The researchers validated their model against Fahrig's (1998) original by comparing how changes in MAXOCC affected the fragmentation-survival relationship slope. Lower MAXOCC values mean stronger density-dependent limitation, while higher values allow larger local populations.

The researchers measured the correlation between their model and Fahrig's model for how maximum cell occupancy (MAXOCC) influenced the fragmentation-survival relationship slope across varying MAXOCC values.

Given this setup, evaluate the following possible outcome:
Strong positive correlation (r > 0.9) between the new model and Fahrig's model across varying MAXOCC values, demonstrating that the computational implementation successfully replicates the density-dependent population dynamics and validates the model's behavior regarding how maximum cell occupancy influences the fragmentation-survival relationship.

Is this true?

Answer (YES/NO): YES